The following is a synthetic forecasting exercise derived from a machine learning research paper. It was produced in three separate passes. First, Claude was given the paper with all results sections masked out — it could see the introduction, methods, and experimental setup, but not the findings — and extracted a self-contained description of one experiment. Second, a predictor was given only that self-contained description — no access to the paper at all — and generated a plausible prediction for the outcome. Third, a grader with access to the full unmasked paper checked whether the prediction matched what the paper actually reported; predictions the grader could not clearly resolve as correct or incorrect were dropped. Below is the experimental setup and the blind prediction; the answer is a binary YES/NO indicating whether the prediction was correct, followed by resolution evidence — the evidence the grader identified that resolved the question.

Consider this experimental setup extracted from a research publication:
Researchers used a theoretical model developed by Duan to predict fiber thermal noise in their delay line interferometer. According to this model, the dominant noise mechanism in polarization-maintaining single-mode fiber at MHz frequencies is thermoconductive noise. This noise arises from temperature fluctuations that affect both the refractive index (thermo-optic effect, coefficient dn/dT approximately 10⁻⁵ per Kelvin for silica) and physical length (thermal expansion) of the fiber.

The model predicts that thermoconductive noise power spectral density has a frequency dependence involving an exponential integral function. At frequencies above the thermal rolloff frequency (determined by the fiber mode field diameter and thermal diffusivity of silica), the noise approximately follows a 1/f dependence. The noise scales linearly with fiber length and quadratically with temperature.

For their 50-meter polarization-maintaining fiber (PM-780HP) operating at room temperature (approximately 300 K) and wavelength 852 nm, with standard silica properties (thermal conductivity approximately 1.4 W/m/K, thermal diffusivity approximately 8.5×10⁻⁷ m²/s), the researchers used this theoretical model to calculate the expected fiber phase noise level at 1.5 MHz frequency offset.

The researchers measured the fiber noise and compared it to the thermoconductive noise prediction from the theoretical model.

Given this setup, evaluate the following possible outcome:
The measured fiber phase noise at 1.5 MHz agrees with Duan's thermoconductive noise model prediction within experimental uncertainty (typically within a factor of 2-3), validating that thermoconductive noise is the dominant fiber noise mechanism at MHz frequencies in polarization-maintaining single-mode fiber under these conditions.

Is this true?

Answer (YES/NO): YES